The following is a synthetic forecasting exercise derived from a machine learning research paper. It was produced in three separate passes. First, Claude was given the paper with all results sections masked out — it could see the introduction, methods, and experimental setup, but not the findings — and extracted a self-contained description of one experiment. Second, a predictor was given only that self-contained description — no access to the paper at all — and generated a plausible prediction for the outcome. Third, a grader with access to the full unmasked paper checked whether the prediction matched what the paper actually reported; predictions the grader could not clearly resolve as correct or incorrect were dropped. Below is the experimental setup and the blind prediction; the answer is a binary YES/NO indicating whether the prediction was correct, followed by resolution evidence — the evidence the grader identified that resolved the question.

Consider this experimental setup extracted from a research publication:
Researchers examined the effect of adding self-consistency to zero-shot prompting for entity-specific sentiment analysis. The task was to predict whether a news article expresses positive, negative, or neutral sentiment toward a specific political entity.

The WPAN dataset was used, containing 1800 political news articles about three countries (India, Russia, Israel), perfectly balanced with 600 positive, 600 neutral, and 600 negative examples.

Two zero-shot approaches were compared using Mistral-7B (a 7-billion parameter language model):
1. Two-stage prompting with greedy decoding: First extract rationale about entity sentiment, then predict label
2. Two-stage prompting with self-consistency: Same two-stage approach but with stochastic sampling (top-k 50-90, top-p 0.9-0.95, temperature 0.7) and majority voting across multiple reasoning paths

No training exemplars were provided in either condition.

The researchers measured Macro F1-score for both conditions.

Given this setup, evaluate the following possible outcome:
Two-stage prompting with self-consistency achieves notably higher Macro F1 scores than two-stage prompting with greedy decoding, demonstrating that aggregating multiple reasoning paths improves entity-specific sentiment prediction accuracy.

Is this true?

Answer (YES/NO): NO